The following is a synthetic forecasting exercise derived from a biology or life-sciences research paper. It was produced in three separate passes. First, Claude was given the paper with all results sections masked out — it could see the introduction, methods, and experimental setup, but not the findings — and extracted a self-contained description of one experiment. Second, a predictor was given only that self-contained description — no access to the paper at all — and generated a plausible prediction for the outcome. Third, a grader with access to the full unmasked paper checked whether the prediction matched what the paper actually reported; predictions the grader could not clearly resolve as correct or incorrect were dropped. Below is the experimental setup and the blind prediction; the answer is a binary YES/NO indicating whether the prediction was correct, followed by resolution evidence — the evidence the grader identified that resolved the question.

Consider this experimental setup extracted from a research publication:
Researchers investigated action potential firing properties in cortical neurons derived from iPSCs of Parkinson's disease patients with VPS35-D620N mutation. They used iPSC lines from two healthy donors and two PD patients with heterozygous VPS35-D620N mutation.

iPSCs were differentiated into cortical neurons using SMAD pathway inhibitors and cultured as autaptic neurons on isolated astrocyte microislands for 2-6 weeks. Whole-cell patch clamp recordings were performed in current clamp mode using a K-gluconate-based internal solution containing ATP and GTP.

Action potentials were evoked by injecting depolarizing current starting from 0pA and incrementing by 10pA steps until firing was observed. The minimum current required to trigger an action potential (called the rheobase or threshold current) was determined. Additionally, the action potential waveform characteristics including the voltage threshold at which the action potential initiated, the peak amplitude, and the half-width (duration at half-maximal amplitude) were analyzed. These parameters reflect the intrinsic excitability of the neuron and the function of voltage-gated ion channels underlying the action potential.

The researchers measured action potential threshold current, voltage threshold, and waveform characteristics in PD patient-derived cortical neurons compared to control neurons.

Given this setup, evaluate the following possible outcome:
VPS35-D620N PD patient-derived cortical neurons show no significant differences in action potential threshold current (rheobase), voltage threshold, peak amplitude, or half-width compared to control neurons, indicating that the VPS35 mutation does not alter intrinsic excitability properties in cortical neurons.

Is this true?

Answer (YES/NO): NO